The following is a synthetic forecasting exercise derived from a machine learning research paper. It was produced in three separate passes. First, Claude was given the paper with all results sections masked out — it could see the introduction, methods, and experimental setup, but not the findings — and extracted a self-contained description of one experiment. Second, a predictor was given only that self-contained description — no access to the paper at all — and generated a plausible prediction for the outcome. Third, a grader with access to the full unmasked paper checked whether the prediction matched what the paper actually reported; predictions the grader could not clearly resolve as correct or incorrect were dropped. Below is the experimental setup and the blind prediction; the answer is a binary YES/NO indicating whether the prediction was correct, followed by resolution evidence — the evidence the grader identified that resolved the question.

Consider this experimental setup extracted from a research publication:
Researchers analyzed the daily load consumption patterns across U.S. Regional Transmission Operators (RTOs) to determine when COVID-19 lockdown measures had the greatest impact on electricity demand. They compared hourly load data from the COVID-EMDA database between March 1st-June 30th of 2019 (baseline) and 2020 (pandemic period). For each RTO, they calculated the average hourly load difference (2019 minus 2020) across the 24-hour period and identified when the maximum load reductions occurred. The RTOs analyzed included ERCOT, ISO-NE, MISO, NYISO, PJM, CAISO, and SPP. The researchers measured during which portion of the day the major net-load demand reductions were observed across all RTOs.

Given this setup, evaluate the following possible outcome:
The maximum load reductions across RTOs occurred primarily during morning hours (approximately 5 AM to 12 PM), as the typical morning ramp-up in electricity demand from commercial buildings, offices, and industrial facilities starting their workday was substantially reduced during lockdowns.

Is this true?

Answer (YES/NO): YES